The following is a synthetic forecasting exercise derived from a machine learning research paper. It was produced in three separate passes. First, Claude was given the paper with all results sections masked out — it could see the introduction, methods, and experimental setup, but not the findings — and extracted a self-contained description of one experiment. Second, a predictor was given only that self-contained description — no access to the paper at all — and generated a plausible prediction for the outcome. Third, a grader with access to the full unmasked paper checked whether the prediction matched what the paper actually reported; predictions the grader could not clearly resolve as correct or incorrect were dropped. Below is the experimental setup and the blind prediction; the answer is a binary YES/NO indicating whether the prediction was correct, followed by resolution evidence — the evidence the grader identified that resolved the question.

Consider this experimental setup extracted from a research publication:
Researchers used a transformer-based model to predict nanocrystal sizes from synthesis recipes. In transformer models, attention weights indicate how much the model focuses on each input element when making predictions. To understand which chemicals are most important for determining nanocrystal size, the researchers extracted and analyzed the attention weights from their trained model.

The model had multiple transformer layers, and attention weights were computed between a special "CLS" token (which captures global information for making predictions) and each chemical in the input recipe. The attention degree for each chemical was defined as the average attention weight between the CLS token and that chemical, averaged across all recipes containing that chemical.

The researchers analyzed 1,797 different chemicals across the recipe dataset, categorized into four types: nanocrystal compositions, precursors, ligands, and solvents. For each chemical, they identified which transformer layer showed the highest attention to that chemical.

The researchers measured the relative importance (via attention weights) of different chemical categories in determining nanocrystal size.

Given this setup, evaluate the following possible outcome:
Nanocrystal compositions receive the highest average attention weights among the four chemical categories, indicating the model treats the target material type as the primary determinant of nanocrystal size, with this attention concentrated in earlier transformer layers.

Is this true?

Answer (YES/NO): YES